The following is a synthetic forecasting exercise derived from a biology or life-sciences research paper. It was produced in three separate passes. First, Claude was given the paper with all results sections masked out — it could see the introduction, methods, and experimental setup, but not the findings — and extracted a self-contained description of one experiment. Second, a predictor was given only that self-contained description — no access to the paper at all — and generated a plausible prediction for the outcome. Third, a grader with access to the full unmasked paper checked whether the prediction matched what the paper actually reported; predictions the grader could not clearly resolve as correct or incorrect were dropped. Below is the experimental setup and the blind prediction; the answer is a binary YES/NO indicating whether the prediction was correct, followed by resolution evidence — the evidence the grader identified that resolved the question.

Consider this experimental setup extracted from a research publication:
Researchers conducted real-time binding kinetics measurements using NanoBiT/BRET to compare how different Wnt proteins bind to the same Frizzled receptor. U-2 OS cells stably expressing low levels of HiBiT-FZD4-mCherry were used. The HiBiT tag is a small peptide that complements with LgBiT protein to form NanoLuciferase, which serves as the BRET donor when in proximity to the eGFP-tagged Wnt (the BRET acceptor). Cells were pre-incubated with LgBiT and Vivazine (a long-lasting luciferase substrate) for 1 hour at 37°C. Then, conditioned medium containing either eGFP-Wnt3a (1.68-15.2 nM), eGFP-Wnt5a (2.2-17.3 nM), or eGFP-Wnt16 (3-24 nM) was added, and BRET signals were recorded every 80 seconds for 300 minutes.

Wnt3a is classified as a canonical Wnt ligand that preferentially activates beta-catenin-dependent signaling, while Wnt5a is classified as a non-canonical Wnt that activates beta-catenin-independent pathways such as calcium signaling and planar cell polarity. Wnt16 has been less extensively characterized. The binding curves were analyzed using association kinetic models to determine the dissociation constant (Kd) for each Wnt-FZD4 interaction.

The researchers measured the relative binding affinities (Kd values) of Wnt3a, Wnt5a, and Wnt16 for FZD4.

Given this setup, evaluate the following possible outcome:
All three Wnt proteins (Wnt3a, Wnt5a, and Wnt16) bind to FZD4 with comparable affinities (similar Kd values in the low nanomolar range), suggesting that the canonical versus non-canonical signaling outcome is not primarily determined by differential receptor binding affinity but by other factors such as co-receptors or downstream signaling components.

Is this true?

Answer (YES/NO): NO